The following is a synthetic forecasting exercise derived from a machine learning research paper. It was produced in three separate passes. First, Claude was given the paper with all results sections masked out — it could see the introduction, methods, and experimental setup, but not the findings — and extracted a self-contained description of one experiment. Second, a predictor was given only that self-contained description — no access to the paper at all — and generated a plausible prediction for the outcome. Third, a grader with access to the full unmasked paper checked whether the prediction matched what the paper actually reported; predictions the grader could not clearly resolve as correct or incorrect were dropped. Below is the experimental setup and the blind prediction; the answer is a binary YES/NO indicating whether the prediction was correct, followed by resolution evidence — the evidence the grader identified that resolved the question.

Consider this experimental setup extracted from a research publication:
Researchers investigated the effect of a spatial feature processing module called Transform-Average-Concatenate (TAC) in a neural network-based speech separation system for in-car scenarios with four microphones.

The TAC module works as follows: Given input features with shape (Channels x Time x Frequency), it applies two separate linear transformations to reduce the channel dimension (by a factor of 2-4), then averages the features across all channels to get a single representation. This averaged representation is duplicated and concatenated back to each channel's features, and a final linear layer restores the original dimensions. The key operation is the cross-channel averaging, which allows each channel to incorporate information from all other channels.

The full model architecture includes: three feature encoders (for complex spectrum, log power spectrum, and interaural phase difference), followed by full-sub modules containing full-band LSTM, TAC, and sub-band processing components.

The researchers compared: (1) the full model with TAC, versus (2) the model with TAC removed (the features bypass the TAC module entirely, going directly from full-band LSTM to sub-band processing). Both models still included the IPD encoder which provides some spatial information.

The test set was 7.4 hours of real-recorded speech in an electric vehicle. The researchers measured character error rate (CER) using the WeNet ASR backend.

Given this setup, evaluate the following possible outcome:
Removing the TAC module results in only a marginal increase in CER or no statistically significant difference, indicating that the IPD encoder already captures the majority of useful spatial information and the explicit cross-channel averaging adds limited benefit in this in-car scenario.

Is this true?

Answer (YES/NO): NO